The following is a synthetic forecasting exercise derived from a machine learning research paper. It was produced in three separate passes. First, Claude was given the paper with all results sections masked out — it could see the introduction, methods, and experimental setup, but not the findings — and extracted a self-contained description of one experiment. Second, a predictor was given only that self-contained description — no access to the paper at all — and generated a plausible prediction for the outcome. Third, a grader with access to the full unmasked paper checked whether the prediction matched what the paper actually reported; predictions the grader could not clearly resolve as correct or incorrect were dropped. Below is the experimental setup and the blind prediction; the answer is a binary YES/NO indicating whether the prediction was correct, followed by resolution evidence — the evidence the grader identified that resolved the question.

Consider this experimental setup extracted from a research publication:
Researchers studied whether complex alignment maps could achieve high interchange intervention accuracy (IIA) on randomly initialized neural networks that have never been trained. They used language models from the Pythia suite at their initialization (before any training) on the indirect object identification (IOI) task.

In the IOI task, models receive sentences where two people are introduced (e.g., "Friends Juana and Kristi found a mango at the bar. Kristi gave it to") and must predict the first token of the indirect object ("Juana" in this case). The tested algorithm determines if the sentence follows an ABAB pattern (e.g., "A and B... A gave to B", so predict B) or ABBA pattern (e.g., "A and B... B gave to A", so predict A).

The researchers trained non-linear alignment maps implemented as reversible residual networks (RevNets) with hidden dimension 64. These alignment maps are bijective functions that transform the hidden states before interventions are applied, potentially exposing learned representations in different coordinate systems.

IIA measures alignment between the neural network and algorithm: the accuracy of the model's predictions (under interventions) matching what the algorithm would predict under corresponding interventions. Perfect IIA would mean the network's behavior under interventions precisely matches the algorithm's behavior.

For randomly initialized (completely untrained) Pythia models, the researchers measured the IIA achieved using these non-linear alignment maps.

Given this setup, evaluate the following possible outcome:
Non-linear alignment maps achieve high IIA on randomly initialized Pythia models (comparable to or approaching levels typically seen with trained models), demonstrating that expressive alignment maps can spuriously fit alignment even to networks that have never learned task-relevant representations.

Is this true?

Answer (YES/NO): YES